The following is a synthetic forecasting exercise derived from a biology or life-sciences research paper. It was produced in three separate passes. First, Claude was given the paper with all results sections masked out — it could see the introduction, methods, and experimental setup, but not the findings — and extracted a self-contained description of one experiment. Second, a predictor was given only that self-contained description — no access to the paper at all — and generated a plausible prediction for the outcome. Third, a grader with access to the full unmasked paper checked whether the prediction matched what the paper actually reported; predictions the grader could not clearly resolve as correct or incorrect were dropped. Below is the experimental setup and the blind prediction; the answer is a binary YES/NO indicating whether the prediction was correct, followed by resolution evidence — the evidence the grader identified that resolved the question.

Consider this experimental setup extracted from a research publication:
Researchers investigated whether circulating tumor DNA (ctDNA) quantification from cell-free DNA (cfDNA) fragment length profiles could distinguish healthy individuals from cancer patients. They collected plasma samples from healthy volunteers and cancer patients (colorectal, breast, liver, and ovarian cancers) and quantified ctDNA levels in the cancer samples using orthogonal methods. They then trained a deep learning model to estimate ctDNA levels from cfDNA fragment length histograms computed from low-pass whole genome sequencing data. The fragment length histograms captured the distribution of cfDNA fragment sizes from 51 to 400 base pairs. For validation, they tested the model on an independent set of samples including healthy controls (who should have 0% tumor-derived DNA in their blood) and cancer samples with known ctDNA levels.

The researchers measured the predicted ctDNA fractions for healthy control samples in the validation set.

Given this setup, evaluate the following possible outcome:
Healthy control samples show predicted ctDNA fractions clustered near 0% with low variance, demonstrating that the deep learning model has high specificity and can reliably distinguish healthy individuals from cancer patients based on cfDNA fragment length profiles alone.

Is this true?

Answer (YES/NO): YES